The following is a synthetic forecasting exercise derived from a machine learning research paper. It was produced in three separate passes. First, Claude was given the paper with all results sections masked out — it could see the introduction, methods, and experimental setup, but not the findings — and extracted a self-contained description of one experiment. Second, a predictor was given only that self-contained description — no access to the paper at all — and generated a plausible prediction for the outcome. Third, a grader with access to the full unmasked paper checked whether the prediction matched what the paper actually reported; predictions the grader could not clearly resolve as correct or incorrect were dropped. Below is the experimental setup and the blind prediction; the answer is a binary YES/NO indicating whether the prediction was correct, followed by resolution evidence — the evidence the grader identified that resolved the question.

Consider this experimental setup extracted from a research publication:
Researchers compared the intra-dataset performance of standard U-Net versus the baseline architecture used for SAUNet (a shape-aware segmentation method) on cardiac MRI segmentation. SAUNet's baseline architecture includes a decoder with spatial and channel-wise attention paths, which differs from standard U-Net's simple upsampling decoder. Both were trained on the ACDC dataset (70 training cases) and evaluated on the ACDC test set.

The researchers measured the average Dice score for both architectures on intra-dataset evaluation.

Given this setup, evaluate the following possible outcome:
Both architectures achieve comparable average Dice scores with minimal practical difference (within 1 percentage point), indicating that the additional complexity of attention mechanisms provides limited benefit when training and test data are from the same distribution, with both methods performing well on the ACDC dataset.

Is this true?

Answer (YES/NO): NO